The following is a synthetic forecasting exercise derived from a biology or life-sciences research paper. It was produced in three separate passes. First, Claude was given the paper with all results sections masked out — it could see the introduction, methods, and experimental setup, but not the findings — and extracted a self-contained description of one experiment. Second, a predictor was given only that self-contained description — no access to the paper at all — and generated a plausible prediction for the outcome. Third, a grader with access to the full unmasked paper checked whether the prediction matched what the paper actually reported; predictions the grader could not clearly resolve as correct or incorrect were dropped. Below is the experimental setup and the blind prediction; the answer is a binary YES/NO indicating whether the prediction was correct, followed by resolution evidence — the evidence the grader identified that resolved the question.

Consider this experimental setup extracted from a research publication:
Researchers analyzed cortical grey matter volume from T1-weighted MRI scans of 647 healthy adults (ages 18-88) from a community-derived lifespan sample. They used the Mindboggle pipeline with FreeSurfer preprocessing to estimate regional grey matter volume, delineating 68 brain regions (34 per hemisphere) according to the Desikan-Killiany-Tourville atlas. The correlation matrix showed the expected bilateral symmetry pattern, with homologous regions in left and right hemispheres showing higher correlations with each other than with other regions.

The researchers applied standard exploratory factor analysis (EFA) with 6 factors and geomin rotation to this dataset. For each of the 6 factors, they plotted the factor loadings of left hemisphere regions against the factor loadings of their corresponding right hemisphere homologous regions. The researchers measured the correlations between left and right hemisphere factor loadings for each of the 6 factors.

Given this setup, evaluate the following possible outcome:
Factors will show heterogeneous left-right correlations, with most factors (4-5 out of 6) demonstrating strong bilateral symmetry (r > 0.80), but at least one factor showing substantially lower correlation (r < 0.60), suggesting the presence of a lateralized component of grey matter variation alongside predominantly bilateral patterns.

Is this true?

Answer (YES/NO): NO